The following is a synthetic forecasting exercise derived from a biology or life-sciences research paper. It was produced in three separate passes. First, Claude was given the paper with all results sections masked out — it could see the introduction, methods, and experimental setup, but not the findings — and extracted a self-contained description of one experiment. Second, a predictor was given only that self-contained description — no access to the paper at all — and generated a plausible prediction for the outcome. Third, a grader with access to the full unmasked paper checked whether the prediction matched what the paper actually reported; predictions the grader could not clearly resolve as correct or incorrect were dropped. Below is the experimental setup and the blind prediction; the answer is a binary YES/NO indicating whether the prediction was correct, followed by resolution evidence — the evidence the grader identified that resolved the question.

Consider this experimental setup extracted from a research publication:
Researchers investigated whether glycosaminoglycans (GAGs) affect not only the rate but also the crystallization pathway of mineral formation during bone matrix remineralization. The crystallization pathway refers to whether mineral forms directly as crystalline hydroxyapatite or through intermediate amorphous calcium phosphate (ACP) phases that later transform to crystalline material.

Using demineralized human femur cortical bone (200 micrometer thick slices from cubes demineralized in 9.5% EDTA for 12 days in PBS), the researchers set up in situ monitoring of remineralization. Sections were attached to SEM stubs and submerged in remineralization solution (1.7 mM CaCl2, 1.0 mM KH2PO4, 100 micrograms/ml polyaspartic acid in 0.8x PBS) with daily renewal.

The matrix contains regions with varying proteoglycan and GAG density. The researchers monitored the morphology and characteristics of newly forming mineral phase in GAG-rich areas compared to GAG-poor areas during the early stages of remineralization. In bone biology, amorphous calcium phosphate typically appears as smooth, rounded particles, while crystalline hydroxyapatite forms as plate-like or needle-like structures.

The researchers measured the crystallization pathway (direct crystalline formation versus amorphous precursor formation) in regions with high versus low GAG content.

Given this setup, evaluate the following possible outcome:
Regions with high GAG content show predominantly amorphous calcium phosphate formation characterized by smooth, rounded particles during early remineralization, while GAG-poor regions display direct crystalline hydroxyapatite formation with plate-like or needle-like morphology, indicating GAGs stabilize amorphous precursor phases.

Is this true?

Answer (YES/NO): NO